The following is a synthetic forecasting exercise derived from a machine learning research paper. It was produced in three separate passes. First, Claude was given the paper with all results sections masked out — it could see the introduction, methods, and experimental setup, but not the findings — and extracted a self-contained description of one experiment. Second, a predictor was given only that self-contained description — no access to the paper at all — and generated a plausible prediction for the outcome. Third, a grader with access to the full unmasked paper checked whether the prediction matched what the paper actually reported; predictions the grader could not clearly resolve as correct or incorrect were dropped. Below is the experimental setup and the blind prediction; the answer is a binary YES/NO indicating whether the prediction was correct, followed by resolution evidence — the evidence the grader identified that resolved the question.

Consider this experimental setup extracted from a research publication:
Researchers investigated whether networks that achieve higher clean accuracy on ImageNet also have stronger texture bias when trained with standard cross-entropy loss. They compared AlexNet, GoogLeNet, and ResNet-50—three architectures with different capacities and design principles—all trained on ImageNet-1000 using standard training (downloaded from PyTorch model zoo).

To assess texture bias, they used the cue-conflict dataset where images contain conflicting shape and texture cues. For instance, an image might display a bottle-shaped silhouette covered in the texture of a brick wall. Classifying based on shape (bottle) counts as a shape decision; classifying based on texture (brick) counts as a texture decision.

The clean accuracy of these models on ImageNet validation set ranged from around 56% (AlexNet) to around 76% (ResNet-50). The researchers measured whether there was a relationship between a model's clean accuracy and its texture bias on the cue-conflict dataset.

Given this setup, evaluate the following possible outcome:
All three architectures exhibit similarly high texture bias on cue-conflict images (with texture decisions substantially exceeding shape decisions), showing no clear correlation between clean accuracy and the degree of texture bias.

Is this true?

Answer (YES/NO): NO